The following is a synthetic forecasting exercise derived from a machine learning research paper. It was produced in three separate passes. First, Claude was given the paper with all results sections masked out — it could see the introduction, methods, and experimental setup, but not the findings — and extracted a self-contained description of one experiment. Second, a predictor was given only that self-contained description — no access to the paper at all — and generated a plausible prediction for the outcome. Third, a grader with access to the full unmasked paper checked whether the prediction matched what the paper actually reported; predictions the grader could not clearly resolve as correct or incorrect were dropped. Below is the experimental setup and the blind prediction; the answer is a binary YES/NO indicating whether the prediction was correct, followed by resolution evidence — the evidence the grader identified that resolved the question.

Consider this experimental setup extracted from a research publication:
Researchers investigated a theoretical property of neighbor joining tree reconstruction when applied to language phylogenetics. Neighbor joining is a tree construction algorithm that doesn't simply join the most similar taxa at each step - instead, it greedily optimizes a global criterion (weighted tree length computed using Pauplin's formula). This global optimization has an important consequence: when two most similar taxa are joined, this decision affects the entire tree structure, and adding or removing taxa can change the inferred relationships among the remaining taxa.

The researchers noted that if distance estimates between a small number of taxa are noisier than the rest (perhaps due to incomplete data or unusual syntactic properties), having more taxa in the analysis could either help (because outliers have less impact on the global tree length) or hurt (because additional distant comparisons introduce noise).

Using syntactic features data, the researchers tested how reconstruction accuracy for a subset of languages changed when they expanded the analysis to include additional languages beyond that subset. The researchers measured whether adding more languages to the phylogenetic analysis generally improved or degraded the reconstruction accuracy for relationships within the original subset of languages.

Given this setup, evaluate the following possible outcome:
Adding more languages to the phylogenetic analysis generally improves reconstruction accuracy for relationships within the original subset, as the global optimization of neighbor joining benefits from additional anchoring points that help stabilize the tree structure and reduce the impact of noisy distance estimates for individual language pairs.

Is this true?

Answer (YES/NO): YES